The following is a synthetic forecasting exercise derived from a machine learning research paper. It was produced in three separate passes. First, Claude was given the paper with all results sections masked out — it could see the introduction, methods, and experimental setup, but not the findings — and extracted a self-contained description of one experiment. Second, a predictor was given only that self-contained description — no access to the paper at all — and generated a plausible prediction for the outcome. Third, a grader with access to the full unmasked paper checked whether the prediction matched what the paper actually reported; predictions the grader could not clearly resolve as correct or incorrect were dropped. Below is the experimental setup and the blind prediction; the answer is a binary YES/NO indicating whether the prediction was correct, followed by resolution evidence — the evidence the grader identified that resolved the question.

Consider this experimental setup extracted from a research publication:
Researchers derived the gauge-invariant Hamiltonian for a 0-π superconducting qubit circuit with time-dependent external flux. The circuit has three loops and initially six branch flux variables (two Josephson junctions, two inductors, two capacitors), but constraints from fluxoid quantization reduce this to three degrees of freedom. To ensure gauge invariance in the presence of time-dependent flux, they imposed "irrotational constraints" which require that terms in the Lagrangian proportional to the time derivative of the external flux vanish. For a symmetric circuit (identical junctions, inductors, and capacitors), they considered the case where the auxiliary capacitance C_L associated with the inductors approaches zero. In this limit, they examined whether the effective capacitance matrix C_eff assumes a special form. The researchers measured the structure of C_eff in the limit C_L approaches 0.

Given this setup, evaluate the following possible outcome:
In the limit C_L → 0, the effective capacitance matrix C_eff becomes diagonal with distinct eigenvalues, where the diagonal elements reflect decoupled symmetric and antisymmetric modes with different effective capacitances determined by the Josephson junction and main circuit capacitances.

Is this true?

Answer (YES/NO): NO